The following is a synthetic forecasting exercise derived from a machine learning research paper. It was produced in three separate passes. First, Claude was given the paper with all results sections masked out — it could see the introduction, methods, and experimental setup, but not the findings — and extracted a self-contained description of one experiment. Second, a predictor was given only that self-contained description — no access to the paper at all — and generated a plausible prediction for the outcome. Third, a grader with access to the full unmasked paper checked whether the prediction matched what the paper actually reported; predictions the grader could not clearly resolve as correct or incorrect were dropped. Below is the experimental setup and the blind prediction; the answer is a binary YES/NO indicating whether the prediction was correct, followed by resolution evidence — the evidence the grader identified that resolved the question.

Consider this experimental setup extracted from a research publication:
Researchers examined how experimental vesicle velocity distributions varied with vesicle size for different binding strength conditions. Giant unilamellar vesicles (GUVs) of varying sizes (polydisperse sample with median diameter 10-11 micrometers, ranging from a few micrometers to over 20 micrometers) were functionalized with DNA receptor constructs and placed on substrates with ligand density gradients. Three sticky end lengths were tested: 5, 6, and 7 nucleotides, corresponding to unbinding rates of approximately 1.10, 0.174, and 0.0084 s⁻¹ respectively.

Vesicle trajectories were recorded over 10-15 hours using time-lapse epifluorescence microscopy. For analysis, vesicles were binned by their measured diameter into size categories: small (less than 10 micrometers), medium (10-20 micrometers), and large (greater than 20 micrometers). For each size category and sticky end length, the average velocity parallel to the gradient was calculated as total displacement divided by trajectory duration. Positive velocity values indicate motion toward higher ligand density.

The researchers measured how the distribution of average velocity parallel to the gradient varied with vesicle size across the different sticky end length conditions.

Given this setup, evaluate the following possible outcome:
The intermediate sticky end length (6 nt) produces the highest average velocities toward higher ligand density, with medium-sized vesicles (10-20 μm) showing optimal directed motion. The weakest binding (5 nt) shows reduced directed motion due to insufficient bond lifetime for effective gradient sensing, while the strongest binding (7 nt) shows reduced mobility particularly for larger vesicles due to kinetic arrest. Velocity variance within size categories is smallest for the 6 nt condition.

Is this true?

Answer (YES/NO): NO